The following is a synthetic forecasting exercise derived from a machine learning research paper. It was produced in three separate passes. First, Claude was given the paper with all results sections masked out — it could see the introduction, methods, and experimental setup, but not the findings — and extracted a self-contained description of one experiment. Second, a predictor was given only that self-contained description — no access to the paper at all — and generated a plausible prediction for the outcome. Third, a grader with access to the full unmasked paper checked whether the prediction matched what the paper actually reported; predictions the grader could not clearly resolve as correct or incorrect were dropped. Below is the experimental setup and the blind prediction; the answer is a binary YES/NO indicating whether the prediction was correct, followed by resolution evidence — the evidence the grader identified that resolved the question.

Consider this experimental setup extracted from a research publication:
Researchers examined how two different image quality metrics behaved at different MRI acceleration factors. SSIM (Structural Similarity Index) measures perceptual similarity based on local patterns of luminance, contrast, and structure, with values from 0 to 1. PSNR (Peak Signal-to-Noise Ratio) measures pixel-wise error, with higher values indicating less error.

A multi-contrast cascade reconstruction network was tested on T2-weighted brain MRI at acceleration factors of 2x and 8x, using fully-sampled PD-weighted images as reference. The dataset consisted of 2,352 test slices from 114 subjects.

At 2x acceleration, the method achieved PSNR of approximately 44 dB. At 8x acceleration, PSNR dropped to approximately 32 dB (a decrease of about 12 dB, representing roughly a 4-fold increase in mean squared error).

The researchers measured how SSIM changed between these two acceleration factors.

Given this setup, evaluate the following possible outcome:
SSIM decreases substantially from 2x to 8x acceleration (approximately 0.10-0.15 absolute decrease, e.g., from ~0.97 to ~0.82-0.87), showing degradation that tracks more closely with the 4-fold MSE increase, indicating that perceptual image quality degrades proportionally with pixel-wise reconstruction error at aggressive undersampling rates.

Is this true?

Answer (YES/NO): NO